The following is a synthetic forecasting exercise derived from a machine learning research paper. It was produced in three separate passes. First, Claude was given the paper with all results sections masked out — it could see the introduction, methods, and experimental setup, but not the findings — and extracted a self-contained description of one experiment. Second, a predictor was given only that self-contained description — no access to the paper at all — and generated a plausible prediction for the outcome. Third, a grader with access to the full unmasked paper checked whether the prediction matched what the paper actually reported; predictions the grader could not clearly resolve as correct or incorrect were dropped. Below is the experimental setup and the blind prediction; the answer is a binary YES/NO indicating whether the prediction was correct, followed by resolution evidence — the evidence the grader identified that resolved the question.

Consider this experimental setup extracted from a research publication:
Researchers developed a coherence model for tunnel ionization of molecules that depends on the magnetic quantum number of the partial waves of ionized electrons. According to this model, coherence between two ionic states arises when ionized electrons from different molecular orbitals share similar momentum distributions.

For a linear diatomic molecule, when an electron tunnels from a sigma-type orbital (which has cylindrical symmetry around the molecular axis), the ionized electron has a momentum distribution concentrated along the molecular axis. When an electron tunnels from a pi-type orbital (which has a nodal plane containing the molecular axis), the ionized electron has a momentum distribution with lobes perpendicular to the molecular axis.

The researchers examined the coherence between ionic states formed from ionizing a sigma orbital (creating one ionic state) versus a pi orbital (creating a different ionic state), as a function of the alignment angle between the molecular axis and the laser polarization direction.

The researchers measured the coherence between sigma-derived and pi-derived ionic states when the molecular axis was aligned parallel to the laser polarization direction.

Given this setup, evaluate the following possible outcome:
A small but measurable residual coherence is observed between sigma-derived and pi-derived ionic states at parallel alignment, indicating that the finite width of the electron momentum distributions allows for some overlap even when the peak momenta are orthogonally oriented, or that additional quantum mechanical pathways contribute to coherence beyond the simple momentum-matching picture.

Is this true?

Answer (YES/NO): NO